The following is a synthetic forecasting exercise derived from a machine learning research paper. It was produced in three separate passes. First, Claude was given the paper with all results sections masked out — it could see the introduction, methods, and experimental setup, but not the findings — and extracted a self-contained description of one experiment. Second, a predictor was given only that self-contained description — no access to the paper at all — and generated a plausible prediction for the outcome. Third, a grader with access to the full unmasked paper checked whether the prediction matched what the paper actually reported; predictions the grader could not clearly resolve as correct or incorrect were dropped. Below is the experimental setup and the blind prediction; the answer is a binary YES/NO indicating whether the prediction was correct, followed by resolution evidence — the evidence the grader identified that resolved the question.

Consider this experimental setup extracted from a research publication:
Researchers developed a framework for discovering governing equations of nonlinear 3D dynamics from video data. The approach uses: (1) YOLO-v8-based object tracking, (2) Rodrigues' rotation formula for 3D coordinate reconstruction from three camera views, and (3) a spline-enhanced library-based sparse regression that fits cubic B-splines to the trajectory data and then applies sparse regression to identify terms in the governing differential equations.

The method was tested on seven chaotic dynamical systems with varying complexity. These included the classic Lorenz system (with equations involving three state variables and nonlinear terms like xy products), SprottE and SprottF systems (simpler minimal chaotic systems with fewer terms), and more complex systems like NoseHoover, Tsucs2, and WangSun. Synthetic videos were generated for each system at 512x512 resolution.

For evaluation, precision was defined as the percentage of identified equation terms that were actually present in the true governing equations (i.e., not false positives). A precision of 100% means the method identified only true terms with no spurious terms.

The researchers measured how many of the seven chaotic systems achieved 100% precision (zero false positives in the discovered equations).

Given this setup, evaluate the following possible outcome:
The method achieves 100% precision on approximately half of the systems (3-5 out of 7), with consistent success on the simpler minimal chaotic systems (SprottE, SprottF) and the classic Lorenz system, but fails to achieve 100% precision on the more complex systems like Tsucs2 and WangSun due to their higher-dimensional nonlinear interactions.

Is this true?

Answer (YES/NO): NO